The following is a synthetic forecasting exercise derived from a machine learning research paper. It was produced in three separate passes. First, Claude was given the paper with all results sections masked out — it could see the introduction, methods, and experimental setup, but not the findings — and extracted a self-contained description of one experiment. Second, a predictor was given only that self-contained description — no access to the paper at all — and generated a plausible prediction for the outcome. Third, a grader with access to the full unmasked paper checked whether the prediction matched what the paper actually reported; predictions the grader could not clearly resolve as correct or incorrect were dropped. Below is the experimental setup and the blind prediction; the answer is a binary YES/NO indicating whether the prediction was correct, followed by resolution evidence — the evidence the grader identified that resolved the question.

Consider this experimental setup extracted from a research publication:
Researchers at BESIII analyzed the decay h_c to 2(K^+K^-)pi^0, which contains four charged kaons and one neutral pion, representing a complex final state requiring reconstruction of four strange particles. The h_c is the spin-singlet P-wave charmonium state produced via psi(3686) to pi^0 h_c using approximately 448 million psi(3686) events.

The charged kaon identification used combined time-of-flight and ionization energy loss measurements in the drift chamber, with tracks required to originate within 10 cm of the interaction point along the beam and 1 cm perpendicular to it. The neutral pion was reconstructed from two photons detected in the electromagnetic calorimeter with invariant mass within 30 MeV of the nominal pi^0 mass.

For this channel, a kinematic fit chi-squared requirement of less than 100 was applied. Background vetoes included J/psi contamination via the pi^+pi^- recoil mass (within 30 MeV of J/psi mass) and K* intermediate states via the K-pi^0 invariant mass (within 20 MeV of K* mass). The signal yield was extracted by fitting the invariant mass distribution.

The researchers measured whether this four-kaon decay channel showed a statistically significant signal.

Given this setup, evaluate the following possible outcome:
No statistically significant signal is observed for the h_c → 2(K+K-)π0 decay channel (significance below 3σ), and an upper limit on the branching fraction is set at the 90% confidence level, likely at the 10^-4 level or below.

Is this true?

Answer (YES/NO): YES